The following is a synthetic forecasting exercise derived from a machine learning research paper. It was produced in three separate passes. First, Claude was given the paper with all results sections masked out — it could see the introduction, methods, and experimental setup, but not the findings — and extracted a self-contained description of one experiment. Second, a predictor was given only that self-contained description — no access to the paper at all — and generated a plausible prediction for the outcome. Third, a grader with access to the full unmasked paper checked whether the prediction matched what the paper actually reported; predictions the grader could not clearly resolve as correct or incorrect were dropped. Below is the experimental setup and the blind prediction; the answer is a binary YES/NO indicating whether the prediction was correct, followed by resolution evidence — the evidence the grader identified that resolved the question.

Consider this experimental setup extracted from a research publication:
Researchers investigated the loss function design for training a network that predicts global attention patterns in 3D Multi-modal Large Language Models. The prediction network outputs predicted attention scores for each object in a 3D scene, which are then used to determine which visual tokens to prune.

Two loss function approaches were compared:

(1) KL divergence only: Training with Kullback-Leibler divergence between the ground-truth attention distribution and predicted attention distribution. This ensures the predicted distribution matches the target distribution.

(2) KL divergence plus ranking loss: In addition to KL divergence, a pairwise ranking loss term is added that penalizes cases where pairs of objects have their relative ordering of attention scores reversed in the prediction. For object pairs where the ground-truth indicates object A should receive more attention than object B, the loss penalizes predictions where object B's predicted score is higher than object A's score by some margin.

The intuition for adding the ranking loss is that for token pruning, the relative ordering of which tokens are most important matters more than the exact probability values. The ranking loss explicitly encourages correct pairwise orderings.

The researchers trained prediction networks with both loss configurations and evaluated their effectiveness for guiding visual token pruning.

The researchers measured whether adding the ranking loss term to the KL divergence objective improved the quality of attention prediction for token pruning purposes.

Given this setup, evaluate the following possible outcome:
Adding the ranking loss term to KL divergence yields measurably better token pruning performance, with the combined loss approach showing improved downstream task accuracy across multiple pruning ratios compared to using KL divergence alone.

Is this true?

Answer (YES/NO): NO